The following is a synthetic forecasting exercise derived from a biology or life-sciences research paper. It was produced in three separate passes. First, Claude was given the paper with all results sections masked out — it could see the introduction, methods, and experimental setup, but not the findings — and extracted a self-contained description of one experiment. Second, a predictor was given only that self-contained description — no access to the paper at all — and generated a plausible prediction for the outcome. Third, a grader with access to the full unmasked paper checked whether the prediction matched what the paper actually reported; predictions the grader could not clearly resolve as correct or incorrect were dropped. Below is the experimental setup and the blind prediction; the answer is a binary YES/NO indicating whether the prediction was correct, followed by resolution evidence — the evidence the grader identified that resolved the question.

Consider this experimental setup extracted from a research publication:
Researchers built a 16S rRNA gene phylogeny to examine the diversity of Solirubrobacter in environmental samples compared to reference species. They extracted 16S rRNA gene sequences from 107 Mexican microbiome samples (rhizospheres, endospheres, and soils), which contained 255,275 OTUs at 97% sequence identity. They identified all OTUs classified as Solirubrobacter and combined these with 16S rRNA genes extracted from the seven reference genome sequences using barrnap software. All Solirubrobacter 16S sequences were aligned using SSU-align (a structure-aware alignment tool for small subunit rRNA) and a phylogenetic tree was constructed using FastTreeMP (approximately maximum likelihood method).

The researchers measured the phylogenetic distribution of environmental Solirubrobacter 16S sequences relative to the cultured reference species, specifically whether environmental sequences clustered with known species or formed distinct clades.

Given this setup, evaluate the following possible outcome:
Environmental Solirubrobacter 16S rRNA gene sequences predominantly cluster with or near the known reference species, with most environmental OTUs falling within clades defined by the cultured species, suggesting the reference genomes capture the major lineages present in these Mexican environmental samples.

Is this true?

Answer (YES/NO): NO